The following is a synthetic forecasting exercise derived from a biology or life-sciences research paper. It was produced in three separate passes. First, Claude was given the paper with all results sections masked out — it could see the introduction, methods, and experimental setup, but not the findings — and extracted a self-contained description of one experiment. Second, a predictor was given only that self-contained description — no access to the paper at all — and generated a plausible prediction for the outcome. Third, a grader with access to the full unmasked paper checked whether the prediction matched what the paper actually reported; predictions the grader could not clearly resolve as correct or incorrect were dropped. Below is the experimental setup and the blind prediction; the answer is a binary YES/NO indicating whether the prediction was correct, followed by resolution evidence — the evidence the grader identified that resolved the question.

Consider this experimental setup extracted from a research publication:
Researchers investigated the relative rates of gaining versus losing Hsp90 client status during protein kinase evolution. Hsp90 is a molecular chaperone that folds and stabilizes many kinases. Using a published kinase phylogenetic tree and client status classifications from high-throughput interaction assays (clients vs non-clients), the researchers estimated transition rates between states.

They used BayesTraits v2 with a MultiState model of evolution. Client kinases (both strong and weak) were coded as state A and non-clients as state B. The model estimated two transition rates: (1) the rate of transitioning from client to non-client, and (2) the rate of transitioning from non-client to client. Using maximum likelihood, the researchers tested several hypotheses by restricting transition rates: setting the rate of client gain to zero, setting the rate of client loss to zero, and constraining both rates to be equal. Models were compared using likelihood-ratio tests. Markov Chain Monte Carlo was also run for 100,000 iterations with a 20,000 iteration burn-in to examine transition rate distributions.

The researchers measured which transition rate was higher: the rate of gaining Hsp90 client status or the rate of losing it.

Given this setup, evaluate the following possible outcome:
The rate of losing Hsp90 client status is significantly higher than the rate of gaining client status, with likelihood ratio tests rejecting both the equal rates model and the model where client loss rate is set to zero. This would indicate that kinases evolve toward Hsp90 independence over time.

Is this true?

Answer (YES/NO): NO